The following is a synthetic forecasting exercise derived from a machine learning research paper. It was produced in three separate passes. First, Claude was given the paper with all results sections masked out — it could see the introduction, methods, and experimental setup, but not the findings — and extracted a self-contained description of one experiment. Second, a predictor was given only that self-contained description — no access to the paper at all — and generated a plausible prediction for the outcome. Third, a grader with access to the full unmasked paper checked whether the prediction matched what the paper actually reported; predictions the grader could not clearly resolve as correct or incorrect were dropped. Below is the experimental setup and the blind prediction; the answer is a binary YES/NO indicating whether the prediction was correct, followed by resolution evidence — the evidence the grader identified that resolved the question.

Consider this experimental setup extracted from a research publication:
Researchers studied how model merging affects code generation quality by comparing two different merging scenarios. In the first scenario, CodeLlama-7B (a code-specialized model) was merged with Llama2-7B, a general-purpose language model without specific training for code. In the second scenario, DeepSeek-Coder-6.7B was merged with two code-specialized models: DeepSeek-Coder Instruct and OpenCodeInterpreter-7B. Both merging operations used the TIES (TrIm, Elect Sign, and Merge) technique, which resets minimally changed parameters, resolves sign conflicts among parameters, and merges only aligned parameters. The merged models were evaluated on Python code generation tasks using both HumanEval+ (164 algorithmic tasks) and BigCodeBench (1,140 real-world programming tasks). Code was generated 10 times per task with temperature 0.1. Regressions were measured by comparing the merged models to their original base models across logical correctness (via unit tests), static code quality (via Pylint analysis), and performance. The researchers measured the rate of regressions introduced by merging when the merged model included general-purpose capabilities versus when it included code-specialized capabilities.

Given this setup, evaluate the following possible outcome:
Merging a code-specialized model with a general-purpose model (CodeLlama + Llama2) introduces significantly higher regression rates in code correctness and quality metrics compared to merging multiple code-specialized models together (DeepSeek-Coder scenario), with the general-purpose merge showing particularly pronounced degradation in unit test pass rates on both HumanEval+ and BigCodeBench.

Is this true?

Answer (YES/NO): NO